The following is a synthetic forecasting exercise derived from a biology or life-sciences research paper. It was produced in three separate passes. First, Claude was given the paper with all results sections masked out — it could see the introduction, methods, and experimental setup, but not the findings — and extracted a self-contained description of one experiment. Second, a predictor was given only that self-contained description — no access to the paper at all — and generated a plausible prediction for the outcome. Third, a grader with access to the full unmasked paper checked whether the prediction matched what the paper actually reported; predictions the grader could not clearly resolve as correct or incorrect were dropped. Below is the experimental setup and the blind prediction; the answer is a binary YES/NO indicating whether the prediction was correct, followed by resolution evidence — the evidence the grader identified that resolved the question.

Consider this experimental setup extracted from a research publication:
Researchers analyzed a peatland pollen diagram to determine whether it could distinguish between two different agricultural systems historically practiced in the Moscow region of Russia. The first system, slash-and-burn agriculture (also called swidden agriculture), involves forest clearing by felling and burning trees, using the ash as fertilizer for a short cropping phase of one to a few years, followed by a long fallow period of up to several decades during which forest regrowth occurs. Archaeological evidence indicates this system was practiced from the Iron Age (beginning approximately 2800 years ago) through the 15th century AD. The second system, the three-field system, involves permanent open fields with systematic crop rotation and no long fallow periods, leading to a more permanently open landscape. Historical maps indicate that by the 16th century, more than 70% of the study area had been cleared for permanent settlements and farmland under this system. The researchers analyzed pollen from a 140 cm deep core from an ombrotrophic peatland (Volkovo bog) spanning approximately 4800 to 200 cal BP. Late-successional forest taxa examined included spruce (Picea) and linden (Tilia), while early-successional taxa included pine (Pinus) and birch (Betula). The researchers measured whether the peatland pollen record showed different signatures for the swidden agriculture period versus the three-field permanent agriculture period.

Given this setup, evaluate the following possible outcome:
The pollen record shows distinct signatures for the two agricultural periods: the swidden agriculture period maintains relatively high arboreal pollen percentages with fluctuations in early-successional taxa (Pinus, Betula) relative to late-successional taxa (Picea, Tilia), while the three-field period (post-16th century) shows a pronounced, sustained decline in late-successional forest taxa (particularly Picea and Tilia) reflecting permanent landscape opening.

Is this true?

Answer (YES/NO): YES